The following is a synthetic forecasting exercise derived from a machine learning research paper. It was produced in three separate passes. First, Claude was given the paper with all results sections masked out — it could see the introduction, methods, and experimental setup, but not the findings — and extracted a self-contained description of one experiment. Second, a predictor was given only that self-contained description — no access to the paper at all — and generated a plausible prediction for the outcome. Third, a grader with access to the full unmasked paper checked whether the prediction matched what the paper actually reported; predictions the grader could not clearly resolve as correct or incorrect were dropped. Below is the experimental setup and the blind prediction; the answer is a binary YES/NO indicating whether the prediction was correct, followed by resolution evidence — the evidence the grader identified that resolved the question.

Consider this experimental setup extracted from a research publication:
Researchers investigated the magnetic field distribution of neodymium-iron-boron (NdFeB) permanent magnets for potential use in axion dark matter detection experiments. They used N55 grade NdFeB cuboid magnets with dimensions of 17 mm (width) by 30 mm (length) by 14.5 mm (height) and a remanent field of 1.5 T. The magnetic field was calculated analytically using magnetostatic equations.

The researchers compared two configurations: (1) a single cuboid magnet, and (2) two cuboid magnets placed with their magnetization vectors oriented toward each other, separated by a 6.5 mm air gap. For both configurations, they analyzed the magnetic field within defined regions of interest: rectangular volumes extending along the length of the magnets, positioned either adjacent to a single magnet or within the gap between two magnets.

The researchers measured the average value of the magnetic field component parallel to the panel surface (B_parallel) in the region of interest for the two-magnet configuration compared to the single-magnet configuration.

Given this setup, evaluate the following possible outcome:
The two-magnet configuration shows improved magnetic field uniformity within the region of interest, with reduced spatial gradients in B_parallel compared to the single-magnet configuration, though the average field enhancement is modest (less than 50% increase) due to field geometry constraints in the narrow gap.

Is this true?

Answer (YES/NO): NO